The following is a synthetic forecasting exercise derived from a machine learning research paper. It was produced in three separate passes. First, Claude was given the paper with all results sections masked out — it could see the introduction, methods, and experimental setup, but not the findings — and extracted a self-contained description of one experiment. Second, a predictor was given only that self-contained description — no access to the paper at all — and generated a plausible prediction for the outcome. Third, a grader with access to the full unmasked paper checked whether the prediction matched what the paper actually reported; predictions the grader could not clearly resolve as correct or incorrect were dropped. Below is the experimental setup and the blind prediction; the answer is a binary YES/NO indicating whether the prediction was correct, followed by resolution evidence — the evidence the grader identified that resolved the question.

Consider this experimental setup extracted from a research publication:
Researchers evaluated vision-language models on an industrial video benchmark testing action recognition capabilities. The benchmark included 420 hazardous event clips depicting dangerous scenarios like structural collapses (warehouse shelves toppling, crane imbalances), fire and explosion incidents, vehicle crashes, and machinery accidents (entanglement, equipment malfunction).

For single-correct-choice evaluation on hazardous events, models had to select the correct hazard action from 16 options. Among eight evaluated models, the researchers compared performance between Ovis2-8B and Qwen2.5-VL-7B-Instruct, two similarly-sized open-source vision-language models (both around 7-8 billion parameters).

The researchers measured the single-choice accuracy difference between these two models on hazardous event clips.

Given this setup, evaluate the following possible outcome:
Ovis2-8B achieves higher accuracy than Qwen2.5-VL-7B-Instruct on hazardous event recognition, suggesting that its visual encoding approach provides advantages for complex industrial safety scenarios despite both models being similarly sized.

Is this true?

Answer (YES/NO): YES